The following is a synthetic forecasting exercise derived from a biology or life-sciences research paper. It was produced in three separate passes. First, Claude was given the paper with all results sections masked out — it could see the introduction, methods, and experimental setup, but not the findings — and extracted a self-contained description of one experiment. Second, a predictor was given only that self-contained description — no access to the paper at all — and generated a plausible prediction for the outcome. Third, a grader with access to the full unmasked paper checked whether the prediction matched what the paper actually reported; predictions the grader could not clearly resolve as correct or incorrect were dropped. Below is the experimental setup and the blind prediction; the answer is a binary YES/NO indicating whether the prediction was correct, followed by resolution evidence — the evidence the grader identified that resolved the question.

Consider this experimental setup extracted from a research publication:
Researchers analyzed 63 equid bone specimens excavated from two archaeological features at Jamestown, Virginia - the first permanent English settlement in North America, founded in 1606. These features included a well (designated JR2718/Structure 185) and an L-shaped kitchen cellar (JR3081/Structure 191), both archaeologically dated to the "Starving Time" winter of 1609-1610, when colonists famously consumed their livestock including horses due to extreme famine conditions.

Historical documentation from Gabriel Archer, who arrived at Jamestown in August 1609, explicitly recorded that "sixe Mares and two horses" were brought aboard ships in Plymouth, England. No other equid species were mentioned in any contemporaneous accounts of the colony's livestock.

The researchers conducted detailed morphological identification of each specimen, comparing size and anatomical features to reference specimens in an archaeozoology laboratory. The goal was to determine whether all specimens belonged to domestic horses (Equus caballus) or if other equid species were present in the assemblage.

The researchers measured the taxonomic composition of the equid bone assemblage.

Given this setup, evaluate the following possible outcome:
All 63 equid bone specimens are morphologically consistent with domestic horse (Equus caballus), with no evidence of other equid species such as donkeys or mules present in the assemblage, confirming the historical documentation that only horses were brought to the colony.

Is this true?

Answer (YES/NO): NO